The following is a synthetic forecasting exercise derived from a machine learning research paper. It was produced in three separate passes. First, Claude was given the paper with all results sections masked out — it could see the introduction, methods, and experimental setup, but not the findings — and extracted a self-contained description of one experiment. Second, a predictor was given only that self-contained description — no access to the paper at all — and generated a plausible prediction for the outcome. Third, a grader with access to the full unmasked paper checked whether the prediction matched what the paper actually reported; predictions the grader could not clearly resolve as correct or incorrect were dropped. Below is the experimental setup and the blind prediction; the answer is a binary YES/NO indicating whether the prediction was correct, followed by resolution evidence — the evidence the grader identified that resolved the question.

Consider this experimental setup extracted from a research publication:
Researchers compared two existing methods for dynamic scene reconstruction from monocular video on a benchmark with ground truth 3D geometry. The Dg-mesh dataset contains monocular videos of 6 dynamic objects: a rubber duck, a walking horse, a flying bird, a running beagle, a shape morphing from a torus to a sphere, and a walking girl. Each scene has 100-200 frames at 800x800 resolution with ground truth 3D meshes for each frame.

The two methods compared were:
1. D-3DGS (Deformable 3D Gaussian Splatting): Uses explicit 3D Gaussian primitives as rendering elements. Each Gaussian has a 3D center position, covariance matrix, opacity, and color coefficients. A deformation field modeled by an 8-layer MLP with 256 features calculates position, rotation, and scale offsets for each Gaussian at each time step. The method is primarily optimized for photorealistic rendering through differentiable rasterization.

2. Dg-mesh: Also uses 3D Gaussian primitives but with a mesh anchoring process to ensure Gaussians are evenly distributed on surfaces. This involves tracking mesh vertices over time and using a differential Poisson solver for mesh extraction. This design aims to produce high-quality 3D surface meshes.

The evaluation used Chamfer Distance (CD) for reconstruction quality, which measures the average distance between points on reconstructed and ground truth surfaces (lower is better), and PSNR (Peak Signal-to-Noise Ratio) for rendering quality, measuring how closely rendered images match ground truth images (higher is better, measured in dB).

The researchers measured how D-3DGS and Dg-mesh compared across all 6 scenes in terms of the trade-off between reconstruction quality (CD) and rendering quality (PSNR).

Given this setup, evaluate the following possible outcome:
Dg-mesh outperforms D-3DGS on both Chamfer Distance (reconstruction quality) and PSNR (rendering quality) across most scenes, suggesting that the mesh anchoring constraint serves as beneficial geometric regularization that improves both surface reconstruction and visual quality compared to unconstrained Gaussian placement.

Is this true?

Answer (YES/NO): NO